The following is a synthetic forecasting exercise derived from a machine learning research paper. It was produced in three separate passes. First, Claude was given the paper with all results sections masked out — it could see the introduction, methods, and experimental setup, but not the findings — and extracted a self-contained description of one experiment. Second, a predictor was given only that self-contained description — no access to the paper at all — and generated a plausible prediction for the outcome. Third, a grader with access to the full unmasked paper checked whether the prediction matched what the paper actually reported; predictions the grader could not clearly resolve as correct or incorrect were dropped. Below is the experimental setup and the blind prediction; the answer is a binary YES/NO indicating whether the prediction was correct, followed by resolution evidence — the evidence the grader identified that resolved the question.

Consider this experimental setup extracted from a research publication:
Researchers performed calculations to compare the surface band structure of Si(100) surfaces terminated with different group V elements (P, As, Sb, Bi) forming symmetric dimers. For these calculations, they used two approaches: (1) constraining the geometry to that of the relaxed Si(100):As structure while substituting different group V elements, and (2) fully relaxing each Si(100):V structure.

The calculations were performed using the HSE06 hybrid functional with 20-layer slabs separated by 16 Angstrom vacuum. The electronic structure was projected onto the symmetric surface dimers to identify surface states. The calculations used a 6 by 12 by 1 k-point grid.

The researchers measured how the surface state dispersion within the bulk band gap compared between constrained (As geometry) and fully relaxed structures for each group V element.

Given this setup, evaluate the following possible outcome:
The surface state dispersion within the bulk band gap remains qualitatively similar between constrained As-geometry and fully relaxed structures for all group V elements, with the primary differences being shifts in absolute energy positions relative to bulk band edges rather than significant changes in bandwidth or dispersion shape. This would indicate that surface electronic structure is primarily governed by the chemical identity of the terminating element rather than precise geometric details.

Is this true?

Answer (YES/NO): NO